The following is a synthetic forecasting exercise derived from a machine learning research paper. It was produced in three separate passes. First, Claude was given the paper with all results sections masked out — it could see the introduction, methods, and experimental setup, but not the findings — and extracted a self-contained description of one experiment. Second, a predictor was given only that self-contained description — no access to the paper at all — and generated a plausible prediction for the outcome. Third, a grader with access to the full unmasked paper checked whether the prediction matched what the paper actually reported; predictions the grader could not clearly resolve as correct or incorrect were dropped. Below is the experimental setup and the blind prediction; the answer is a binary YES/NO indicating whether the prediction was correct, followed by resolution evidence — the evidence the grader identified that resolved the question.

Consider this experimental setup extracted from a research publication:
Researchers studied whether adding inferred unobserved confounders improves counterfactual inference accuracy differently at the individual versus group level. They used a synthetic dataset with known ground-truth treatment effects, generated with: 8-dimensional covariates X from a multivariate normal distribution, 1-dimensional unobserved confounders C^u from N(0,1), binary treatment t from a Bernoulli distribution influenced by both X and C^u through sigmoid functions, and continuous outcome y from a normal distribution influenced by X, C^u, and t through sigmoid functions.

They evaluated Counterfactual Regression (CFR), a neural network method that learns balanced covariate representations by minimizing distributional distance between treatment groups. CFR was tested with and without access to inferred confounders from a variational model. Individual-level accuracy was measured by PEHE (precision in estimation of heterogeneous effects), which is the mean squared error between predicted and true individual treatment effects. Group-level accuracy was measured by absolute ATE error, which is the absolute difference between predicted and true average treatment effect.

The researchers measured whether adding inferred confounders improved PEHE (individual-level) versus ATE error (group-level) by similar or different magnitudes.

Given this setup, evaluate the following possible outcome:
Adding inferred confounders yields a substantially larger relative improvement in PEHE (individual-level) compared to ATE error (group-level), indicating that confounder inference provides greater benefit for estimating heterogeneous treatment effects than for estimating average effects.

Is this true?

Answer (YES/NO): NO